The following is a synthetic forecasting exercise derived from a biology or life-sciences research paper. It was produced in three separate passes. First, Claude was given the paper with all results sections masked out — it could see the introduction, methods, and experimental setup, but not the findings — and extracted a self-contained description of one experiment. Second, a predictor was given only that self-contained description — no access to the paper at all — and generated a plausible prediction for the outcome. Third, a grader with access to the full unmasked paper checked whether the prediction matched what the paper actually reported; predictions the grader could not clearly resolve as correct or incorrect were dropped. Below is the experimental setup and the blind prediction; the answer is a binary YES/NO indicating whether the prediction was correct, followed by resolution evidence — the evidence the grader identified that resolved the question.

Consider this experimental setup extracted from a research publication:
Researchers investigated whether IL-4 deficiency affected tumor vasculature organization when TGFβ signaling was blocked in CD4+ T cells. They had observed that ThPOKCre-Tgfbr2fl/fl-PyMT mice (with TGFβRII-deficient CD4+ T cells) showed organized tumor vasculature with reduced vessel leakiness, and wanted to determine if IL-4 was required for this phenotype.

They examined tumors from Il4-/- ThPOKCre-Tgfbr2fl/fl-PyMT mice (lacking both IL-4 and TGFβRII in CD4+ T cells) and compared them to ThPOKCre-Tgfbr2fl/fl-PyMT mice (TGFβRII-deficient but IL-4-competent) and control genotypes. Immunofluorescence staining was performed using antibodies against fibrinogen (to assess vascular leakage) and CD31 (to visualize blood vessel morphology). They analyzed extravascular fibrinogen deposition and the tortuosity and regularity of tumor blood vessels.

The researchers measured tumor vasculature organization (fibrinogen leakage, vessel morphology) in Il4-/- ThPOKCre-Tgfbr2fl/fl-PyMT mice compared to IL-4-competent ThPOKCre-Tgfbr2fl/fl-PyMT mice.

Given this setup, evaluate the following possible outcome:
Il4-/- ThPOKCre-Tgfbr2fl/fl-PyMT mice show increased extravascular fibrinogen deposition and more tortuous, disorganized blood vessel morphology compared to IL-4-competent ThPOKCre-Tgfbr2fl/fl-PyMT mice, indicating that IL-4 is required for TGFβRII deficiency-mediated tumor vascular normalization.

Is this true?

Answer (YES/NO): YES